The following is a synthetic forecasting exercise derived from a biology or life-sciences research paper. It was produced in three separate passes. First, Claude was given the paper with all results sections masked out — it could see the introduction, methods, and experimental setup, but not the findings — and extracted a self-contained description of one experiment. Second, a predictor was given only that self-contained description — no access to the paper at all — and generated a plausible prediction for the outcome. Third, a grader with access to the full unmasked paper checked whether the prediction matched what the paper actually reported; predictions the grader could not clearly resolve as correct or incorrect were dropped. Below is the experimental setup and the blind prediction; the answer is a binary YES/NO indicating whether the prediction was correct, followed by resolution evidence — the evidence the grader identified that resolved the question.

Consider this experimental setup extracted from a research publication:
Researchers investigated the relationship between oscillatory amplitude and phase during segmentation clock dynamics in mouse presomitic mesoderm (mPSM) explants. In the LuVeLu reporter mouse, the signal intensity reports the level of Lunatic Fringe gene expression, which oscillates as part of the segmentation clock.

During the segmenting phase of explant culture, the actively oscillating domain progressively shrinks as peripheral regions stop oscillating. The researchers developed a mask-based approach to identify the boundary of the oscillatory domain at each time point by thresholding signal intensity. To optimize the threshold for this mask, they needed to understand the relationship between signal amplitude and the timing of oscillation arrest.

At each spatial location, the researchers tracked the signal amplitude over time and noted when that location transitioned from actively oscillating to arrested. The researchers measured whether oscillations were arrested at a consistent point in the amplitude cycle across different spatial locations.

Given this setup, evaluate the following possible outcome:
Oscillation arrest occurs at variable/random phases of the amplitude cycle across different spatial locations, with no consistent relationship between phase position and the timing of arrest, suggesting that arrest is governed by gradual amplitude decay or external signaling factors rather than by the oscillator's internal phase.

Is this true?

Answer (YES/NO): NO